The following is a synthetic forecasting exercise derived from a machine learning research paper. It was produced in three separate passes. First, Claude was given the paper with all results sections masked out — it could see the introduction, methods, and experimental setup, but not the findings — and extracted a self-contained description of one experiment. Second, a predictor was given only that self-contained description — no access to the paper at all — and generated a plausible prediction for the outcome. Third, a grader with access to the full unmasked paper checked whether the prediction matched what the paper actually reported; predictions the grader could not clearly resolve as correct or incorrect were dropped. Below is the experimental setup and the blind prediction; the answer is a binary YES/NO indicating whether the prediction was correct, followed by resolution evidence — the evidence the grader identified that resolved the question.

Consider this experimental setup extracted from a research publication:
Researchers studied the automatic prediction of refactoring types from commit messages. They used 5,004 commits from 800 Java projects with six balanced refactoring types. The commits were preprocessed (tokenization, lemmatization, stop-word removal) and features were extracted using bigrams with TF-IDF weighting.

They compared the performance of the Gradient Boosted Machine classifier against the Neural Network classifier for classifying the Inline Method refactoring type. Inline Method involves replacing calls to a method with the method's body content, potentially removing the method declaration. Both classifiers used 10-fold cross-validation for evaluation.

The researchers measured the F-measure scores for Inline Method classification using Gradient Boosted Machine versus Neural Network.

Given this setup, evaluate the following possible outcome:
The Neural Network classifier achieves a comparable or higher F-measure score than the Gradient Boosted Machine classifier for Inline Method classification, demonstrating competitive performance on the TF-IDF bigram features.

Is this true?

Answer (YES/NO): NO